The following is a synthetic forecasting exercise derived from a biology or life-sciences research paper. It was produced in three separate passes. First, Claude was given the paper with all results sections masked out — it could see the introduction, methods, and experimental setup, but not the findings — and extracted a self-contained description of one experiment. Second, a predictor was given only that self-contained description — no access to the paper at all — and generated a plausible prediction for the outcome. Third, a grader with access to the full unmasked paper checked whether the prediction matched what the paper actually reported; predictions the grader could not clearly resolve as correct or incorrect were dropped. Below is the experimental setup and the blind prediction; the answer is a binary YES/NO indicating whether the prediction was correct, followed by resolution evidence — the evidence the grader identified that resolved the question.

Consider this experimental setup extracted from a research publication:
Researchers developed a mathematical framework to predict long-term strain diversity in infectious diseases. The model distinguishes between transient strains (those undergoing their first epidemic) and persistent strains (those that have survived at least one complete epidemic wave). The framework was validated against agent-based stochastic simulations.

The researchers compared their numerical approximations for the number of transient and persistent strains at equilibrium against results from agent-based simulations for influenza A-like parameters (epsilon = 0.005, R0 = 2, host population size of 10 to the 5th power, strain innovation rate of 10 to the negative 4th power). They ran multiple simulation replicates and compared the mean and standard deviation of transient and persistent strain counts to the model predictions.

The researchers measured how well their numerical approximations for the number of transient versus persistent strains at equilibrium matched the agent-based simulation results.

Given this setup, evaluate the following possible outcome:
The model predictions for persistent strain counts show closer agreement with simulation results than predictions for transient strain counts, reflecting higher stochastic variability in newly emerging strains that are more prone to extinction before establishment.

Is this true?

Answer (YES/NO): NO